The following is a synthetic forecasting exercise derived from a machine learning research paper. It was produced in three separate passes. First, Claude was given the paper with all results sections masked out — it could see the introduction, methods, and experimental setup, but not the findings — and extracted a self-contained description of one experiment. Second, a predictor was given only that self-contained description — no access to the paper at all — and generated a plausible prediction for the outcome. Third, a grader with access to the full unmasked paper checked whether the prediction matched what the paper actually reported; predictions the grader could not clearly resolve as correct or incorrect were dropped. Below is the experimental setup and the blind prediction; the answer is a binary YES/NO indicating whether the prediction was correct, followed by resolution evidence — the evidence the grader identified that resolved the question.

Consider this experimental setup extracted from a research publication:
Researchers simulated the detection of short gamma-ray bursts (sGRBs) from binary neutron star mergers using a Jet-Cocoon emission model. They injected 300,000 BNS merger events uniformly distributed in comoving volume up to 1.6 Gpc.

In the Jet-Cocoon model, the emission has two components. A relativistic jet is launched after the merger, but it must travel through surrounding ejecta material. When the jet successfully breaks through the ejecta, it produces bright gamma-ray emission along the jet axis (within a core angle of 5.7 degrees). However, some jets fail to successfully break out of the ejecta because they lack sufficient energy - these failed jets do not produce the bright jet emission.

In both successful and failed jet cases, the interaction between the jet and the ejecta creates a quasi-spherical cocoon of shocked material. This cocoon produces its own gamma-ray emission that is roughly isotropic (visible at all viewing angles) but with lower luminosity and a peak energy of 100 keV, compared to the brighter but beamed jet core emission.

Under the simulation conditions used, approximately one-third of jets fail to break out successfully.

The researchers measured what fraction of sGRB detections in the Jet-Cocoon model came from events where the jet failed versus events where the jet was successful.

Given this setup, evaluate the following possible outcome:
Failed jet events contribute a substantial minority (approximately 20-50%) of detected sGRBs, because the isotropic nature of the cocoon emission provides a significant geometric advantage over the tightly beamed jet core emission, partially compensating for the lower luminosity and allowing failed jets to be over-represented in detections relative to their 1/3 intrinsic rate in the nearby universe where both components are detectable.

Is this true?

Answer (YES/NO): NO